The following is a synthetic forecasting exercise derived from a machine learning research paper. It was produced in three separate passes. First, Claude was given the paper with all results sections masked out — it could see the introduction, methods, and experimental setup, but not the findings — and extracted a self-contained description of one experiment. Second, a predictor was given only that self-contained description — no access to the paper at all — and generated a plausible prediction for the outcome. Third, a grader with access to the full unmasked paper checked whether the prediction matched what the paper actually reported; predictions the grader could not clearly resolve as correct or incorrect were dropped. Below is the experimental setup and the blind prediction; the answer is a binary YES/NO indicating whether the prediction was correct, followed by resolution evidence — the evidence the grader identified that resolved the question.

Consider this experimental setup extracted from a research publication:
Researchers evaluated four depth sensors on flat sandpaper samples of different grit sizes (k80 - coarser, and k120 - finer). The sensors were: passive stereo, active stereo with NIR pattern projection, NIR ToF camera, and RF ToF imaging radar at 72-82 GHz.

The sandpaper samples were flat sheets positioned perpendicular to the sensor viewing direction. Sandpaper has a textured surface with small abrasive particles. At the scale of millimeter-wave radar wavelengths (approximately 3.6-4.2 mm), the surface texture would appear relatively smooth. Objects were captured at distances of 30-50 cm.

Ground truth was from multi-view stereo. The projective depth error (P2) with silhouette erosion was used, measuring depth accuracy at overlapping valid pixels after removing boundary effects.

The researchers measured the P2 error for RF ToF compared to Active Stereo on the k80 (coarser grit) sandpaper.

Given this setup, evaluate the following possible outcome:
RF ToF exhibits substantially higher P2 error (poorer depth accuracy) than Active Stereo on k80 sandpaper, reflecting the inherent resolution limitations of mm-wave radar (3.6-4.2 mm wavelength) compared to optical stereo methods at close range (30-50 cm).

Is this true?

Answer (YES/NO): NO